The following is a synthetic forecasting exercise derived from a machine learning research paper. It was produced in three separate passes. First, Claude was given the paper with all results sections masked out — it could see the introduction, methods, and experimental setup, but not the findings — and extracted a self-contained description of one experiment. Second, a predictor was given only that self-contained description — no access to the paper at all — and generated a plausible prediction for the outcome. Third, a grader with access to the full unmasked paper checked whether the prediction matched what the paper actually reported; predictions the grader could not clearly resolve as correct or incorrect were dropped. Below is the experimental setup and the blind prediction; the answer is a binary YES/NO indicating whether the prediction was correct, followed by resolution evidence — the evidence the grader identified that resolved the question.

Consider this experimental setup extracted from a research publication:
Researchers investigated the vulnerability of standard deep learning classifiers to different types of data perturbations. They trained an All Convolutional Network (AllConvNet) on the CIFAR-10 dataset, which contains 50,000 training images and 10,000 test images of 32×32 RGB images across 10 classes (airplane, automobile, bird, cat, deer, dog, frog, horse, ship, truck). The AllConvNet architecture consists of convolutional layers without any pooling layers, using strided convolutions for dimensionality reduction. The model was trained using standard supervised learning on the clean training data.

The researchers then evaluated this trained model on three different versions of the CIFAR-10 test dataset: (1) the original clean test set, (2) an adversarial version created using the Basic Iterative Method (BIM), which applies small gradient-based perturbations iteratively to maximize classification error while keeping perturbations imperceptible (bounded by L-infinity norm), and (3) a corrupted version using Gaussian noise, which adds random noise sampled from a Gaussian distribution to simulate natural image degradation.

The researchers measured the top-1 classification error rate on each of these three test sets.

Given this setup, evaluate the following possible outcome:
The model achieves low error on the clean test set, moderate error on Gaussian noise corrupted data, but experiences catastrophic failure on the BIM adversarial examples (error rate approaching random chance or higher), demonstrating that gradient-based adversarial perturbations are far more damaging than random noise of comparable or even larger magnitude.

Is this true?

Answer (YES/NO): YES